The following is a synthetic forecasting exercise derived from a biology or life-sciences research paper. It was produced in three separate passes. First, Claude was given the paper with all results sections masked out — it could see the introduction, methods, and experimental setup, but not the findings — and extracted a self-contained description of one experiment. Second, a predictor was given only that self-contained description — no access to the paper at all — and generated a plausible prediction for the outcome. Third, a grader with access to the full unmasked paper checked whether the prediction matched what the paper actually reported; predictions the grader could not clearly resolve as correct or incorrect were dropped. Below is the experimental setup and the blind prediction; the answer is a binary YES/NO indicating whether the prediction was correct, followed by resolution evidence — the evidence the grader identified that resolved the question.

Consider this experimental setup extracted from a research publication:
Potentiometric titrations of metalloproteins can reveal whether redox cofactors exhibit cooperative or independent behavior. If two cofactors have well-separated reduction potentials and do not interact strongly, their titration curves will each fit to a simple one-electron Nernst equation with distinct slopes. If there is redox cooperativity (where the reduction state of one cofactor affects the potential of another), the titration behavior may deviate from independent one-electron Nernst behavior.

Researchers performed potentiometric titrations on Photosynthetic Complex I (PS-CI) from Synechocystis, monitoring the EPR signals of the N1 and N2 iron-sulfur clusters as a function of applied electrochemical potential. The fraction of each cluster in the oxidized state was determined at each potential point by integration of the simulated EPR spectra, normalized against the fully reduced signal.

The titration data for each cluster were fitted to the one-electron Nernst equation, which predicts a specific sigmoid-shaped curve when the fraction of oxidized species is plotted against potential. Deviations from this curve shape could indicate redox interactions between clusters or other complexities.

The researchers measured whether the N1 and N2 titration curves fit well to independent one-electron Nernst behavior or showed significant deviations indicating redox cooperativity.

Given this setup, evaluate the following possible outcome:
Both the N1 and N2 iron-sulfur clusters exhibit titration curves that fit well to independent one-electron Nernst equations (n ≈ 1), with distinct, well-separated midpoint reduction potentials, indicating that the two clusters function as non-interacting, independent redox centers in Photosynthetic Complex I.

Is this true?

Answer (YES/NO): NO